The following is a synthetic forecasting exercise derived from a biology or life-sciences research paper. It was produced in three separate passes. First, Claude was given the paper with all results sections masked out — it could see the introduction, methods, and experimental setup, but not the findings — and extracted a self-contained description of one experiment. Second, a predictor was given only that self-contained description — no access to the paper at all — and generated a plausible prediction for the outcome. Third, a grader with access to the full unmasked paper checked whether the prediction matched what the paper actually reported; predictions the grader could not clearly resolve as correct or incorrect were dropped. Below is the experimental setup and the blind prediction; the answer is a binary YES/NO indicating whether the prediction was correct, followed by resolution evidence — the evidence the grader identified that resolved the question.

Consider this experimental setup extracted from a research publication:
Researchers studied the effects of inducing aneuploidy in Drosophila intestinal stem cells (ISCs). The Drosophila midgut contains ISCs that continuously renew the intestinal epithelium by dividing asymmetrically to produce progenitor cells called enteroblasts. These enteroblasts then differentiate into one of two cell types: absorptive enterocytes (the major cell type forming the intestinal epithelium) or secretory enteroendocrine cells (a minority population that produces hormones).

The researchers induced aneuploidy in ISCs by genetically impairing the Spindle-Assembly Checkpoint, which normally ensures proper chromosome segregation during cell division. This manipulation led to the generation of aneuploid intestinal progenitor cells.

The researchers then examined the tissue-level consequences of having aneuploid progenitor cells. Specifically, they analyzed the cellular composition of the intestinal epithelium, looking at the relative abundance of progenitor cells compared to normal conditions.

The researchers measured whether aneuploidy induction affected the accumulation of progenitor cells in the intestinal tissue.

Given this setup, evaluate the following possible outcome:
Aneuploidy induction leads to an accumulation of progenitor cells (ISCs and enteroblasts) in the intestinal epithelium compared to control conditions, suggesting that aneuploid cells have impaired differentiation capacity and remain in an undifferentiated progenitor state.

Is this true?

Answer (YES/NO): NO